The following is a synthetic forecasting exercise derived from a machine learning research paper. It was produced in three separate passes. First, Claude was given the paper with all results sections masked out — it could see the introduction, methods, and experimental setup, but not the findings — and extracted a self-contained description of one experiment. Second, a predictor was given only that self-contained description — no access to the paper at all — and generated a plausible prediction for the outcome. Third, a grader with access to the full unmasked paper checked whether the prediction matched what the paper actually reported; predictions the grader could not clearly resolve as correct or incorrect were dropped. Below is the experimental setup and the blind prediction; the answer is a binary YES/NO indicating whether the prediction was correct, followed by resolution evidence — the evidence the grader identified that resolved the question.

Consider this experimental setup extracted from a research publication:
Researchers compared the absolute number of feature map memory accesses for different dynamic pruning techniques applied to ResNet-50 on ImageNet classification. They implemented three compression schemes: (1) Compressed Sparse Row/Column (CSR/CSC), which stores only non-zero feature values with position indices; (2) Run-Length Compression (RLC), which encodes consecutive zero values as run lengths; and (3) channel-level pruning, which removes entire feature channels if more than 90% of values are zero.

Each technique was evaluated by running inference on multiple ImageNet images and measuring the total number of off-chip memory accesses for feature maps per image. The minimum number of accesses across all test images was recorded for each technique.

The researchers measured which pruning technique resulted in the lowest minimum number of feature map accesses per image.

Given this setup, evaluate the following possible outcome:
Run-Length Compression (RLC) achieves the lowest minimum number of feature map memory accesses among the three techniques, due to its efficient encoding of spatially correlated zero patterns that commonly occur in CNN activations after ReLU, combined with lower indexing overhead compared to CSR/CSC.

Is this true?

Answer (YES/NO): YES